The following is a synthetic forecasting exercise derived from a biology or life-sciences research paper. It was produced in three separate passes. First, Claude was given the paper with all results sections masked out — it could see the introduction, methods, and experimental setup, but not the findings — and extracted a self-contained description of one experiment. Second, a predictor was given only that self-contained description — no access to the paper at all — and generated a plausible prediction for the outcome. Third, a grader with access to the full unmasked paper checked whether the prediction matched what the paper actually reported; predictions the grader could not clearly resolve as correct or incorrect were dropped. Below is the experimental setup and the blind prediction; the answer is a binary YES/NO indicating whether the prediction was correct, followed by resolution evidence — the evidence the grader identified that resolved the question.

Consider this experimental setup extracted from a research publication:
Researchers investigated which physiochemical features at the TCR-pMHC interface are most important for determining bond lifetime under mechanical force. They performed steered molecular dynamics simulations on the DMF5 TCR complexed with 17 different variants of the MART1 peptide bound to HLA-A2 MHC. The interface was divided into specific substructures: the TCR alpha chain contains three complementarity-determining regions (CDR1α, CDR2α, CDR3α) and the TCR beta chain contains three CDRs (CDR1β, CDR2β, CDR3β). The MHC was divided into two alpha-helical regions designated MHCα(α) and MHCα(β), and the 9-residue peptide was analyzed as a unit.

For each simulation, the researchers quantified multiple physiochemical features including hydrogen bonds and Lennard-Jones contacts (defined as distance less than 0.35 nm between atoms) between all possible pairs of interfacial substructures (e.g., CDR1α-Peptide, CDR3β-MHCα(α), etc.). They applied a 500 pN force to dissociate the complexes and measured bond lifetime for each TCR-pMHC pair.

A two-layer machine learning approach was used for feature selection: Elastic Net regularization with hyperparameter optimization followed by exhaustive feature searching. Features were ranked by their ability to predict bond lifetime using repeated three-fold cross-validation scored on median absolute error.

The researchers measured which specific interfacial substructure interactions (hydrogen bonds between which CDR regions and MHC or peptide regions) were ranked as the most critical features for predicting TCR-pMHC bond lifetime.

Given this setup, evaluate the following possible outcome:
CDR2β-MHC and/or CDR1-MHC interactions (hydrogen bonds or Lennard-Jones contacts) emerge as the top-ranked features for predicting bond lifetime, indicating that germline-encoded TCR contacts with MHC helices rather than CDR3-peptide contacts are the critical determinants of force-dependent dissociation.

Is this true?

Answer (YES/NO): NO